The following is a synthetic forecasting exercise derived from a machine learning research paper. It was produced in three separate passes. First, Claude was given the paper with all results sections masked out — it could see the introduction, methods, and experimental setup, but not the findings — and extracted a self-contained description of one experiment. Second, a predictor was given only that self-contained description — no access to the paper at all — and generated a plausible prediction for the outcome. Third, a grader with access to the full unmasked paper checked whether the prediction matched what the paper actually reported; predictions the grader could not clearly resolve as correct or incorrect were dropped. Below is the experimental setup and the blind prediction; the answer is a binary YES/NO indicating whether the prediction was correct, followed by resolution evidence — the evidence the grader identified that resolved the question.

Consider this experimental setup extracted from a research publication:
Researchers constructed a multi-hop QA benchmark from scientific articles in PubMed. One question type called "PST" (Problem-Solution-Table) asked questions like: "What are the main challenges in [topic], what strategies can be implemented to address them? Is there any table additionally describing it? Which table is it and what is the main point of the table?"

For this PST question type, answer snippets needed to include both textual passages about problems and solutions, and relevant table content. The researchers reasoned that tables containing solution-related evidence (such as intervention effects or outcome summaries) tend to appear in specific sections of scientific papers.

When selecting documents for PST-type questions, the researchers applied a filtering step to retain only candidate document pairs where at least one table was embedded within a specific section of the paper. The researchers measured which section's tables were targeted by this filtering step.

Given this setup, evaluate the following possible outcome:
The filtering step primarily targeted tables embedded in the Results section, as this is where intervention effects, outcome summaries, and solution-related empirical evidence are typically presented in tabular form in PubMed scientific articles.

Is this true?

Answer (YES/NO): YES